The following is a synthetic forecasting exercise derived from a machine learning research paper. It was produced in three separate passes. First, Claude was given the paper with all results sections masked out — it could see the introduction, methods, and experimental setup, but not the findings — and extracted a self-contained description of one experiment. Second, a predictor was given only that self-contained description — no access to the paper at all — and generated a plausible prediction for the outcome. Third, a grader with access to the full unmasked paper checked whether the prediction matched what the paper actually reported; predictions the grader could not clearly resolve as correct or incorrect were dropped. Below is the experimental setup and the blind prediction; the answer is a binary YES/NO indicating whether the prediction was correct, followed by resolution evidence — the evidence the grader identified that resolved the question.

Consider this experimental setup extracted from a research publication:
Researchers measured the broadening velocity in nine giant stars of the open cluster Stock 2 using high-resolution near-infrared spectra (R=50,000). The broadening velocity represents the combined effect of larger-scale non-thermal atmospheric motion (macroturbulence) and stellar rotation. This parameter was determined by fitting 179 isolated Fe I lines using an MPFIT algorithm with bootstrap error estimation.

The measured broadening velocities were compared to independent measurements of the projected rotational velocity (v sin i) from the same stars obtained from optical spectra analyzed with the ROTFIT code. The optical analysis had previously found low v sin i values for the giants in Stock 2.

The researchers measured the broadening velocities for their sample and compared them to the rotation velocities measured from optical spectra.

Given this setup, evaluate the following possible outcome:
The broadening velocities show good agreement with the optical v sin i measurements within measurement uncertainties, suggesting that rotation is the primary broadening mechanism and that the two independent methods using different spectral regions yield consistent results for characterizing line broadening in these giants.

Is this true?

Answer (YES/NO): NO